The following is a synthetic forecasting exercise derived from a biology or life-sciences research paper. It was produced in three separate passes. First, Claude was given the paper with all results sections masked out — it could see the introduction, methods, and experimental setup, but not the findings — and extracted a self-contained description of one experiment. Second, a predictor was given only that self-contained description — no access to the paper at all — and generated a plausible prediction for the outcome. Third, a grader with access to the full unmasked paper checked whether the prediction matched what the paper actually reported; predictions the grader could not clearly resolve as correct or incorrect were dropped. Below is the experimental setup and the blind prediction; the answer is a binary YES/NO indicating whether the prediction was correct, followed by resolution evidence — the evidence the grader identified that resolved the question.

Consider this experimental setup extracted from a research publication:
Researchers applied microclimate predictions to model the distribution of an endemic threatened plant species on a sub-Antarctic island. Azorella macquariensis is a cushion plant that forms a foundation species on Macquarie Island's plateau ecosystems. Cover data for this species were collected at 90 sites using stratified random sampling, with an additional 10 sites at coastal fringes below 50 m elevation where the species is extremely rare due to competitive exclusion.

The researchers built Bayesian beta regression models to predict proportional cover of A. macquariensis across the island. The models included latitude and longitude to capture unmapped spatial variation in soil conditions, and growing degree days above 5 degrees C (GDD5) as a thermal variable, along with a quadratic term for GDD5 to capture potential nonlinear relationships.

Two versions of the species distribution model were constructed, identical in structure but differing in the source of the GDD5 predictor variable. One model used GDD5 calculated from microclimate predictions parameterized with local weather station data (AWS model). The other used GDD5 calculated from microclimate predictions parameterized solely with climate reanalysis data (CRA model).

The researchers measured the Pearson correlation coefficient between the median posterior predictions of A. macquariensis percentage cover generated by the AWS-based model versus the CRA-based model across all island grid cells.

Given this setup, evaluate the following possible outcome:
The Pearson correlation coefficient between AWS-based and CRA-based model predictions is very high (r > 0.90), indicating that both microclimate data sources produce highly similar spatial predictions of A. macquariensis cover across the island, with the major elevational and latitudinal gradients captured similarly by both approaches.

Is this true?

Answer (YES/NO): YES